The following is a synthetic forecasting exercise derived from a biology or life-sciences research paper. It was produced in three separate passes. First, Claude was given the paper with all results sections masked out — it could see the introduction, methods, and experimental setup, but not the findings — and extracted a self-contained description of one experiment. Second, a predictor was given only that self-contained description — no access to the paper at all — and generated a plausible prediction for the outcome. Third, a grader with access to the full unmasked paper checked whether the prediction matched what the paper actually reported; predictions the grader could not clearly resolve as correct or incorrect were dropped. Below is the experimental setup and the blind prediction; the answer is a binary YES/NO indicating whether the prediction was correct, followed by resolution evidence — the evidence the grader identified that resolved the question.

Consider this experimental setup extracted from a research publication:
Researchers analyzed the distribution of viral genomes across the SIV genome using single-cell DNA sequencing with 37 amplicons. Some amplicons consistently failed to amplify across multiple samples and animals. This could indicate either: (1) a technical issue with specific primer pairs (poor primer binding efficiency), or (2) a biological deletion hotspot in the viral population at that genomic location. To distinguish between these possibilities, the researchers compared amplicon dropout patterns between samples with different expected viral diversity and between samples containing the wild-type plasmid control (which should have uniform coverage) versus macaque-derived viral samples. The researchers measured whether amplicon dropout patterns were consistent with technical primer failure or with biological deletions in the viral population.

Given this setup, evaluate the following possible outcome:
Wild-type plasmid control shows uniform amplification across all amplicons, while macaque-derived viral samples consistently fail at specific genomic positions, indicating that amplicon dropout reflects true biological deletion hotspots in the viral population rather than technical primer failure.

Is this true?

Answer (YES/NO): NO